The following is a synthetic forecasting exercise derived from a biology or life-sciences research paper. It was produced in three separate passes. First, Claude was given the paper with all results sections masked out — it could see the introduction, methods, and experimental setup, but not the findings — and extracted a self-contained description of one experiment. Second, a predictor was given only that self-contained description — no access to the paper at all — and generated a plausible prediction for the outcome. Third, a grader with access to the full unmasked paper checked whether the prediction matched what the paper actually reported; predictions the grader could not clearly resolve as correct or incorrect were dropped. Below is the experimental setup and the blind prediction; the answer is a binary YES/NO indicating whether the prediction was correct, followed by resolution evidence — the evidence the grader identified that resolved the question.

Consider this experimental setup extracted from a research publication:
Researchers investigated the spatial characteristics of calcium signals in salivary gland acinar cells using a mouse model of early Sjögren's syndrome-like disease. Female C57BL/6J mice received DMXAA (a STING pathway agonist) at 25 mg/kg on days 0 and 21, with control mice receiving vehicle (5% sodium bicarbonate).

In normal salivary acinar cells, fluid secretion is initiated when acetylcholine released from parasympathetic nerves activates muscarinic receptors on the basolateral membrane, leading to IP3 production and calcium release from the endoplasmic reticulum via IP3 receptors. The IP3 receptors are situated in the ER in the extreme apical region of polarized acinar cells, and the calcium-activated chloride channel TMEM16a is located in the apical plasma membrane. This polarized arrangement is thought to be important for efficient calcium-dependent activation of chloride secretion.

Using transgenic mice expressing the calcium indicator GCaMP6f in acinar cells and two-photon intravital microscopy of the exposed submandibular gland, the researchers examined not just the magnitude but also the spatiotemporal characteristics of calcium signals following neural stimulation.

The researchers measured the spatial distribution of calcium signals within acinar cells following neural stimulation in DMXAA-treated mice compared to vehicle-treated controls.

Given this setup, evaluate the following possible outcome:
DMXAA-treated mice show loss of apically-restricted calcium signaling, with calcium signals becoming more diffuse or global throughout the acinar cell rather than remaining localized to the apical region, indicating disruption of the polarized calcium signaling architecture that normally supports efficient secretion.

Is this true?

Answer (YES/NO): YES